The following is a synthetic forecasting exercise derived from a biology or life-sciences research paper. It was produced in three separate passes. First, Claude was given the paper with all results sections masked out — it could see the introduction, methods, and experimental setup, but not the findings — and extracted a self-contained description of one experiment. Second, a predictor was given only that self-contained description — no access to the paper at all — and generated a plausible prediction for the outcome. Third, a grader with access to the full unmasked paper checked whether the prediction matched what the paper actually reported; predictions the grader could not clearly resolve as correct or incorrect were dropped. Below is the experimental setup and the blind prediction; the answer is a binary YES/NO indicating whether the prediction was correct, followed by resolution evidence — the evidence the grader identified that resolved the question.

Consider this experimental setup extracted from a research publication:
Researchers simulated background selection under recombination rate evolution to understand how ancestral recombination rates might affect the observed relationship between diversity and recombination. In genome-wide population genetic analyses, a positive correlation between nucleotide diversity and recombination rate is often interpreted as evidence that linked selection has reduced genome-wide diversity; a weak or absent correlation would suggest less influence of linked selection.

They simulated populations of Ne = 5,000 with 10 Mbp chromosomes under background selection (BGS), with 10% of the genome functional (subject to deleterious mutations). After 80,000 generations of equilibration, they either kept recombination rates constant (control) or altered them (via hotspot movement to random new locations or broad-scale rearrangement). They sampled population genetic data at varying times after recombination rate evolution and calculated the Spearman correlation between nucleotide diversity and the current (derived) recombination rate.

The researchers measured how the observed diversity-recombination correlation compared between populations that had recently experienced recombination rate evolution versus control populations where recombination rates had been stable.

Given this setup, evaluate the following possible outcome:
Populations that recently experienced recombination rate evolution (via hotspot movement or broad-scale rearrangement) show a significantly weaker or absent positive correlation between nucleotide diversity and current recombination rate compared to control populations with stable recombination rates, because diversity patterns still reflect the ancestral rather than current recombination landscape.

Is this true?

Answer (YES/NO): YES